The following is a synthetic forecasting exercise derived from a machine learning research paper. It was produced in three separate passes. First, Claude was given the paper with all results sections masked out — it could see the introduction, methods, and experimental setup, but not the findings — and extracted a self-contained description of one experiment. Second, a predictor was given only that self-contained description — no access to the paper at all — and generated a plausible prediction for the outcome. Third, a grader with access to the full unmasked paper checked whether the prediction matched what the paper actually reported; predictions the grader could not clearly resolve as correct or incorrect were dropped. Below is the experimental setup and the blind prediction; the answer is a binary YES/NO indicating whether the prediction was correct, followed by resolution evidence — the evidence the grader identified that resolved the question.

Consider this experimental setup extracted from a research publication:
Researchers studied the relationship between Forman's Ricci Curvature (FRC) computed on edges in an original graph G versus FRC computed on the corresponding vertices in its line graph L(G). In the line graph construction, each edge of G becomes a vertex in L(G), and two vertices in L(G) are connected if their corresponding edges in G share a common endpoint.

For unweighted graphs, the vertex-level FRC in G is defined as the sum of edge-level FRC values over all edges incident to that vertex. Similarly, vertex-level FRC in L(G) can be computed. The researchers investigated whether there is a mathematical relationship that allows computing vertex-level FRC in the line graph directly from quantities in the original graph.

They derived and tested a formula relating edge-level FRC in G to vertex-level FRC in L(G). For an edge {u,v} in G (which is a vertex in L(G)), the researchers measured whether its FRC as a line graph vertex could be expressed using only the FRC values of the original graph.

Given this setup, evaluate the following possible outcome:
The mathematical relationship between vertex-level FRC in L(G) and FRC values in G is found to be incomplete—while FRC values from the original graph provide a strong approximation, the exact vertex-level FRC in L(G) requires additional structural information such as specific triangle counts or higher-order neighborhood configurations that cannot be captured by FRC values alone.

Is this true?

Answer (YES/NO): NO